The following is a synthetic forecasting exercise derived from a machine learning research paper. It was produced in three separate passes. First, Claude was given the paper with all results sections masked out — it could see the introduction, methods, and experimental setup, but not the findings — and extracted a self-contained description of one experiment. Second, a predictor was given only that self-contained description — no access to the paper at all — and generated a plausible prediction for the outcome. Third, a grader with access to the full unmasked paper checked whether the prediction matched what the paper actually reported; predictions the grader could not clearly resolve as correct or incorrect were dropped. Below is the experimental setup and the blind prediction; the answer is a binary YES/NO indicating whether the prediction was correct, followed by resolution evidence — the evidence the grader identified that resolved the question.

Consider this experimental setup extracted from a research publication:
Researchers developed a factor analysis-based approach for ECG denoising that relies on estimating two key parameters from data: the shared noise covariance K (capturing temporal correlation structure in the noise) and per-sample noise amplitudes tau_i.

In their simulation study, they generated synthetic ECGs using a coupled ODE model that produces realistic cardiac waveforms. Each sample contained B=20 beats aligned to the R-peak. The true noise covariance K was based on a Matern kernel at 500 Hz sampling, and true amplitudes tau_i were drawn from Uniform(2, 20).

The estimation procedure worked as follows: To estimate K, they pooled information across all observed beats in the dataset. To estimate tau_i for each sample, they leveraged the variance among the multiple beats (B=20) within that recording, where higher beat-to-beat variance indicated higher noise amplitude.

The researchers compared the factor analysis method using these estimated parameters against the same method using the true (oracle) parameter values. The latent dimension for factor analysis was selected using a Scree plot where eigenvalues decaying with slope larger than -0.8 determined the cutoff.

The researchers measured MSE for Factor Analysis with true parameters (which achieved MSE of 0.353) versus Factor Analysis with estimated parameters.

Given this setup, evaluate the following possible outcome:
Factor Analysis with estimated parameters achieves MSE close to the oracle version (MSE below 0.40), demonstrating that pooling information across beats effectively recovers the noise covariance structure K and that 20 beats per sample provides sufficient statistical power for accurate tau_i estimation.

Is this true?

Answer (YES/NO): YES